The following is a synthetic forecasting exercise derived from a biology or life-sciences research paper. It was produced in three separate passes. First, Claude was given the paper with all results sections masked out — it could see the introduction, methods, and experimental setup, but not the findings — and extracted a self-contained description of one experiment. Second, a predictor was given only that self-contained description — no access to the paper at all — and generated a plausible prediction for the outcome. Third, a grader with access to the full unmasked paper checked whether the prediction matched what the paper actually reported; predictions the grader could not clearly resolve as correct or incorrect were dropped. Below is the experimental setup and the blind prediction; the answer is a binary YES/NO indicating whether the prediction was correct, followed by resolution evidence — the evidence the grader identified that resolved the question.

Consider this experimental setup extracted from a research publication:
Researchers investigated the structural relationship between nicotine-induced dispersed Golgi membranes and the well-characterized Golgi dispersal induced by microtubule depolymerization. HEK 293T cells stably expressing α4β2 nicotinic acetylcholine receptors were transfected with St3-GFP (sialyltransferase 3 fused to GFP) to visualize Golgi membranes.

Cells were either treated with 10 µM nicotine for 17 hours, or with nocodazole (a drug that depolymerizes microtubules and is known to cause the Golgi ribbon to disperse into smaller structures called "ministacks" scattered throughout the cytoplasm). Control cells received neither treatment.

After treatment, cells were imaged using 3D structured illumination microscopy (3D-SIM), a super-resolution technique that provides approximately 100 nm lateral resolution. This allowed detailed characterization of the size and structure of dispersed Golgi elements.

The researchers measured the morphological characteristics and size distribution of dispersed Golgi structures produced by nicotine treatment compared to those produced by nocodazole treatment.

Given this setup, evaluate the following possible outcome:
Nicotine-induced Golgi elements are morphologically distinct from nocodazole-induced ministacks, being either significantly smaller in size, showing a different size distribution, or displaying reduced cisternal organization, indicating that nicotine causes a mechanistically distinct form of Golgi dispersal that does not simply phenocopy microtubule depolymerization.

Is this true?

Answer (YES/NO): NO